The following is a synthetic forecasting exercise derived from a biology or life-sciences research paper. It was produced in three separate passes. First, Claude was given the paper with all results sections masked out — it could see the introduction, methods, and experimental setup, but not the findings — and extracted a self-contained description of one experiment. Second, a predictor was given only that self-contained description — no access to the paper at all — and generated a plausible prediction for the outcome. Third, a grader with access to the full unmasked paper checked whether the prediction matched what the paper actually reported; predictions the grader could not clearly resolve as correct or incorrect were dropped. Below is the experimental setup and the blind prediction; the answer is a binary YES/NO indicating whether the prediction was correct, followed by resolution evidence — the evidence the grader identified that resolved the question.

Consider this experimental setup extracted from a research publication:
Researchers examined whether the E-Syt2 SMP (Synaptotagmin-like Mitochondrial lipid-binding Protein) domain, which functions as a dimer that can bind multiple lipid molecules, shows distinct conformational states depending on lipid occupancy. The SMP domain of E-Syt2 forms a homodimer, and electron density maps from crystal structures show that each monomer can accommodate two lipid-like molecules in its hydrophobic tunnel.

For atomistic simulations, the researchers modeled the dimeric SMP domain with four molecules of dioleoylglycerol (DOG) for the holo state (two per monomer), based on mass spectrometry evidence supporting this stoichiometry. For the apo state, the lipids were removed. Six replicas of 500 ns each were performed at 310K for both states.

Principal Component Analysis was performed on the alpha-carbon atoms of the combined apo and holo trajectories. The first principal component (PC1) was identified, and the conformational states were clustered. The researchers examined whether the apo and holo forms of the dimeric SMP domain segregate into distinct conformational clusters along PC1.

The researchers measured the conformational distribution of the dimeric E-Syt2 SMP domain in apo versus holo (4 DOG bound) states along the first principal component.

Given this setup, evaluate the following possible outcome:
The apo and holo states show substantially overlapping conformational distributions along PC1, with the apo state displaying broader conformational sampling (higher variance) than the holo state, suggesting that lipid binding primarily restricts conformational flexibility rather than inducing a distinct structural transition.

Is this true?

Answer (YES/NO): YES